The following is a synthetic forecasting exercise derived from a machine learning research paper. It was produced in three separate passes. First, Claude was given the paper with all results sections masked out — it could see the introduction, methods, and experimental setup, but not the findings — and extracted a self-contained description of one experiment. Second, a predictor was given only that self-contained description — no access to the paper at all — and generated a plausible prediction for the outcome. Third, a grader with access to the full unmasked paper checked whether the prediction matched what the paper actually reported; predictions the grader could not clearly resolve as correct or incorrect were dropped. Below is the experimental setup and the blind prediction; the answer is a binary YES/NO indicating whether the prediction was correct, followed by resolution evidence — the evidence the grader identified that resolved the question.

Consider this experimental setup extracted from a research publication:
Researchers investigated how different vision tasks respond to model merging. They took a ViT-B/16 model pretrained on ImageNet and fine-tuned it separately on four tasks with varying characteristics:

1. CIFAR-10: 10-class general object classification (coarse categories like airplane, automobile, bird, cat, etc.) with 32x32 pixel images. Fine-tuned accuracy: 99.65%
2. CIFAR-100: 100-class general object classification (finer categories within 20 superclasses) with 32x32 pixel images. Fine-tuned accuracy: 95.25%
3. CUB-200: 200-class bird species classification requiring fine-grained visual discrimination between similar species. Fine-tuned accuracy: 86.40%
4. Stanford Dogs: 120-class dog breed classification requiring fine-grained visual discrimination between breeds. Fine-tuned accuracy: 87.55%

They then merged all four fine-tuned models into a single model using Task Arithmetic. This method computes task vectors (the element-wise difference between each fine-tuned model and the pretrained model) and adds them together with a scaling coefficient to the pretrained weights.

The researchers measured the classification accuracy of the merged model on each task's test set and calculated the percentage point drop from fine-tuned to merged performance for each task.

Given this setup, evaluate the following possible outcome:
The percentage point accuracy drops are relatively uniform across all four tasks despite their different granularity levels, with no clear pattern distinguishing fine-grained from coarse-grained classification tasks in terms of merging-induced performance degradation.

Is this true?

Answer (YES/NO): NO